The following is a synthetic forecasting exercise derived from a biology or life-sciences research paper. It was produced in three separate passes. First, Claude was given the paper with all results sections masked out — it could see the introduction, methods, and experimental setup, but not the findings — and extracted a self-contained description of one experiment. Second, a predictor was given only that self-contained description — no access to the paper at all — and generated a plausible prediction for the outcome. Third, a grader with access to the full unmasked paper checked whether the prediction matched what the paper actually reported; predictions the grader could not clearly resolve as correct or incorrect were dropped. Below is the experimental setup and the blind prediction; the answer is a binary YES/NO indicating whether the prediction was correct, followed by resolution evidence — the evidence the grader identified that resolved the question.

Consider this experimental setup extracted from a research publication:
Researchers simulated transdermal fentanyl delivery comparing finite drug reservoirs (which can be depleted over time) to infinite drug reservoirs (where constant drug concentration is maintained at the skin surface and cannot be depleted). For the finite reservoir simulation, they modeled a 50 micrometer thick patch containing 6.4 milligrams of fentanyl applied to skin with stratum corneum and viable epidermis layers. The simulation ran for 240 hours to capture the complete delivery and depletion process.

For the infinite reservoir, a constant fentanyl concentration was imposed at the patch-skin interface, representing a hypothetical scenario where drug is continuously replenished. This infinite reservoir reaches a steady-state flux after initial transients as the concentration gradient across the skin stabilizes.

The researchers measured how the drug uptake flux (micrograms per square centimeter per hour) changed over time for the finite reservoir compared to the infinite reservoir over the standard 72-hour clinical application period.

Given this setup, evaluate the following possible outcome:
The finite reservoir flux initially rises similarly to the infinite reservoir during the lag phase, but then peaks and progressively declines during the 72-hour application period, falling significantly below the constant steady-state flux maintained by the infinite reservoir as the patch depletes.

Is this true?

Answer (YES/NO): YES